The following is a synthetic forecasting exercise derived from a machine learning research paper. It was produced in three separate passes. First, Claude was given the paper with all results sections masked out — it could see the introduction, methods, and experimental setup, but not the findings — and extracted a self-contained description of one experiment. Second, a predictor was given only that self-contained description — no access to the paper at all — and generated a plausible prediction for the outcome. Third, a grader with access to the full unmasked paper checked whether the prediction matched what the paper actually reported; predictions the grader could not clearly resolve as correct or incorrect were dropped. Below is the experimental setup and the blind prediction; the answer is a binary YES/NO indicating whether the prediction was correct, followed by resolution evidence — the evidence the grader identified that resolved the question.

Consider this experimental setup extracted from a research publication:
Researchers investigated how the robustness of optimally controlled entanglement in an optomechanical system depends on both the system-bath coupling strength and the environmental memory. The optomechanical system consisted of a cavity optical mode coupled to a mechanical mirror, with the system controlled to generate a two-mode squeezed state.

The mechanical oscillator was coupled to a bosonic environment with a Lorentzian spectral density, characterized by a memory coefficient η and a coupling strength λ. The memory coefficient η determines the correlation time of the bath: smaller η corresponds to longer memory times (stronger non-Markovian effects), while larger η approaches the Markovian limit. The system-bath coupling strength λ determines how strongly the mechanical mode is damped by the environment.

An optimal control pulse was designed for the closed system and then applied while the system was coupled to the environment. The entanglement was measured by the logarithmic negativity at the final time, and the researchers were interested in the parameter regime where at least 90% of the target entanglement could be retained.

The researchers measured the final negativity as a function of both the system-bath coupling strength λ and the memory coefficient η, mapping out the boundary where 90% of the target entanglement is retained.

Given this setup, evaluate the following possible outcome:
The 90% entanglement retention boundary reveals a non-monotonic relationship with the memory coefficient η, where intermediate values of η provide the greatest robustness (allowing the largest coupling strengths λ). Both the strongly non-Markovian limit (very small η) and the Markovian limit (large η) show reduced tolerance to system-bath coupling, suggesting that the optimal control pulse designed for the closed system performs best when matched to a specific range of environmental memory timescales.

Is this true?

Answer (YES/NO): NO